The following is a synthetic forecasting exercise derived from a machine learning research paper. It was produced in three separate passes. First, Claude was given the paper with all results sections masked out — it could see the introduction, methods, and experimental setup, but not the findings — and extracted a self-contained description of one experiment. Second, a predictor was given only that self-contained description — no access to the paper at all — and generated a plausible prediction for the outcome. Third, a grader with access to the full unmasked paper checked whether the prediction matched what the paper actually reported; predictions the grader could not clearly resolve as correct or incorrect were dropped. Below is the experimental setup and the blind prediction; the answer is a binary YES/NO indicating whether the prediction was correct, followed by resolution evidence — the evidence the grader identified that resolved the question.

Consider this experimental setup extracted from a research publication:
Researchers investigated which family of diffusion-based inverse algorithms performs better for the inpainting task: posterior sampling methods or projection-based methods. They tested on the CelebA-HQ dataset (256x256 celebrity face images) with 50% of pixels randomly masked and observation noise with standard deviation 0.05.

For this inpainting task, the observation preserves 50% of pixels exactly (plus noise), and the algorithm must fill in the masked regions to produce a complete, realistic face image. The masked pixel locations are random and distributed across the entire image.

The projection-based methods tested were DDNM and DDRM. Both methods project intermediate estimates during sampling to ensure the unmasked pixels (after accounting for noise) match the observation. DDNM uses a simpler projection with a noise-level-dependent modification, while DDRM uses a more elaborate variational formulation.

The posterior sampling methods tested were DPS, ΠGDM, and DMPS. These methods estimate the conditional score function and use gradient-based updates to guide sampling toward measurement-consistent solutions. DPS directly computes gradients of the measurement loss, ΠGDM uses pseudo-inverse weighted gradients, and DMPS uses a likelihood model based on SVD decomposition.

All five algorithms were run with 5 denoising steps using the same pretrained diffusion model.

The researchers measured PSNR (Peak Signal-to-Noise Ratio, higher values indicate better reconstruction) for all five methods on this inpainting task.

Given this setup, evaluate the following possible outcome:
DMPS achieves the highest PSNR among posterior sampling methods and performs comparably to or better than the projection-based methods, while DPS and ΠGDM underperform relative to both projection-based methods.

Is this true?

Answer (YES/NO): NO